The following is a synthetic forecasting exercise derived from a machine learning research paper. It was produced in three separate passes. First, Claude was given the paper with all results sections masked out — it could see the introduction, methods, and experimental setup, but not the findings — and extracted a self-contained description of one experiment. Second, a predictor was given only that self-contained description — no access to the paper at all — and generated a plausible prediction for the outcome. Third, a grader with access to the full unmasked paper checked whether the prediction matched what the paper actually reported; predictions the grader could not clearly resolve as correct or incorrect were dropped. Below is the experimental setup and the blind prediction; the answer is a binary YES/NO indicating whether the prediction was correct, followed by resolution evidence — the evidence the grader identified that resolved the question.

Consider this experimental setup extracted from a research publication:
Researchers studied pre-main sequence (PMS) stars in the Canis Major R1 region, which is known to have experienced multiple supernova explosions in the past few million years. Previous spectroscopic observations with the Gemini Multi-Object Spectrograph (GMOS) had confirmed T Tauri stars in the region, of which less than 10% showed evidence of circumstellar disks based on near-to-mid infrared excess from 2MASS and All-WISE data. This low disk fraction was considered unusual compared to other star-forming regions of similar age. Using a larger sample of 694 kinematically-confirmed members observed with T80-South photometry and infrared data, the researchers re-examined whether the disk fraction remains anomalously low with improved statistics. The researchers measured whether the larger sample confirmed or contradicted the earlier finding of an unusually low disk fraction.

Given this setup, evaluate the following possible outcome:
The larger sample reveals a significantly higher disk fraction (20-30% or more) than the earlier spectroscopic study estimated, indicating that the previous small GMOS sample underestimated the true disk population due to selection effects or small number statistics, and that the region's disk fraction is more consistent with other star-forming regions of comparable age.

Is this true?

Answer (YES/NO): NO